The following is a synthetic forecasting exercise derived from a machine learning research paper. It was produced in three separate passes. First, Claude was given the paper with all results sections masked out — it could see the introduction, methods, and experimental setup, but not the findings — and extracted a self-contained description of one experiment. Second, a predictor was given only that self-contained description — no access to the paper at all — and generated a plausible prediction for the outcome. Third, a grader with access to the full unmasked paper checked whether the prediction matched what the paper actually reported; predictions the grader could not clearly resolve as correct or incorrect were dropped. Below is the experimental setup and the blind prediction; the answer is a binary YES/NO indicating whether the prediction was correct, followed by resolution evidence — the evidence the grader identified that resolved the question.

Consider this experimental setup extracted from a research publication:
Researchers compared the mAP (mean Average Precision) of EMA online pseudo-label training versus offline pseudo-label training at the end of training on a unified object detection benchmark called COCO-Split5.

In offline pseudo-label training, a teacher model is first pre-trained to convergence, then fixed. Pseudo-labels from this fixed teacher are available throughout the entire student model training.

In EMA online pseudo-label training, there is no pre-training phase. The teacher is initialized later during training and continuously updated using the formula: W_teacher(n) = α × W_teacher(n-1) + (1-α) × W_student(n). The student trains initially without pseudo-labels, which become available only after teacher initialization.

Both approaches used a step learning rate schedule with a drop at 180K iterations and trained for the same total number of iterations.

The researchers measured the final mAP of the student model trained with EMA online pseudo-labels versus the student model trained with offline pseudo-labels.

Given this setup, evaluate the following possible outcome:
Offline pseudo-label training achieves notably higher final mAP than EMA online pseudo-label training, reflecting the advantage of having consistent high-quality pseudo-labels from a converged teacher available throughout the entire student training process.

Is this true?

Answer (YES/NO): YES